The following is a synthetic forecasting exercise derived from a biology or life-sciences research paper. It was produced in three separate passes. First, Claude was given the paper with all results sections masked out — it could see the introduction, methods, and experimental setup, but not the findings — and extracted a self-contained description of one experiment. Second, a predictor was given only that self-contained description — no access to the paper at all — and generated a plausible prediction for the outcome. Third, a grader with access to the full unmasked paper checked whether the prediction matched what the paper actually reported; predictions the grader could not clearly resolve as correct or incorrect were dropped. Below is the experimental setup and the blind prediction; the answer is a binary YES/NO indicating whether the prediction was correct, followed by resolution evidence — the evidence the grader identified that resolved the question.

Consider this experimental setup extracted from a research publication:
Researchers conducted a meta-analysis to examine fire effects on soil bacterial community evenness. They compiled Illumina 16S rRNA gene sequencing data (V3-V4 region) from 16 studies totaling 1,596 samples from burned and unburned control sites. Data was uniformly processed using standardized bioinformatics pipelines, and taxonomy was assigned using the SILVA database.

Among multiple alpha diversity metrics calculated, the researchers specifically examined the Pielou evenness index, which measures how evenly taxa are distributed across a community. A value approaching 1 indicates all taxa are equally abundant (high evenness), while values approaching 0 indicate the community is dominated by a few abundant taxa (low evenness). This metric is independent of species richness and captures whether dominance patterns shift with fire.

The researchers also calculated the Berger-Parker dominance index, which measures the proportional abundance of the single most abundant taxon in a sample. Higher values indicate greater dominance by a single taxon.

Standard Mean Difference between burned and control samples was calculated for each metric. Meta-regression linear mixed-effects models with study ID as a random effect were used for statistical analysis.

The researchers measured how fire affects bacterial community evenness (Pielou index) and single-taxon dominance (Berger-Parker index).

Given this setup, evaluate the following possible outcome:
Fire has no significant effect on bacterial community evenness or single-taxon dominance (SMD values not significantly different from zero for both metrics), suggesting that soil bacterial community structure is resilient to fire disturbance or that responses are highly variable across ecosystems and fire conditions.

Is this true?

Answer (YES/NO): NO